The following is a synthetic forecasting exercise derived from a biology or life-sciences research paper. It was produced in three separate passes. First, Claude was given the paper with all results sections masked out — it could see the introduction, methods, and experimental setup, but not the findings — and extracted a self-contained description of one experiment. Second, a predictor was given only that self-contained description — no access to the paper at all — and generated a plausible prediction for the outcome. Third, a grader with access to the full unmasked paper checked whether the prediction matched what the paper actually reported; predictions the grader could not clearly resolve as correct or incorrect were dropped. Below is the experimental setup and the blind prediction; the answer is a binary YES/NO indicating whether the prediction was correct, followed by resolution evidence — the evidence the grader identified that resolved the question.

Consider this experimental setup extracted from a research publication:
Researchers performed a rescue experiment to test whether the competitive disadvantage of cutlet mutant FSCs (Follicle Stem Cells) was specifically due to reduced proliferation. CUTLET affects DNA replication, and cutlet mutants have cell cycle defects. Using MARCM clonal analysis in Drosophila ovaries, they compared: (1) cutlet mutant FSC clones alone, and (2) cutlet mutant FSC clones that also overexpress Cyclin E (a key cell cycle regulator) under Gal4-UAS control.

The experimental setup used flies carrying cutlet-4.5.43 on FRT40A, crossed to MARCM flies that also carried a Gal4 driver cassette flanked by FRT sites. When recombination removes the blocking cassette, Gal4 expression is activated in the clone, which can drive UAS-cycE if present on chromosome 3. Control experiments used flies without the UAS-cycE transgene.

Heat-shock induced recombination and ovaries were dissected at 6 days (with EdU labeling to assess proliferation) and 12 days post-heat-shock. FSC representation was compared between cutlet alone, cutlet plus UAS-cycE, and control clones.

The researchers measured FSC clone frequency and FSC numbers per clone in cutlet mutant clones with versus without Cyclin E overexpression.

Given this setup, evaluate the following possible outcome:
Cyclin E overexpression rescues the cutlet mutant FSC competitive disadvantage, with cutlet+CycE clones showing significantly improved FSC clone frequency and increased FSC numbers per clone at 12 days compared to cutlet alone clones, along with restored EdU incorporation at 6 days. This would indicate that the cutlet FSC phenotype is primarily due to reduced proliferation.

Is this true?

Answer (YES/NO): YES